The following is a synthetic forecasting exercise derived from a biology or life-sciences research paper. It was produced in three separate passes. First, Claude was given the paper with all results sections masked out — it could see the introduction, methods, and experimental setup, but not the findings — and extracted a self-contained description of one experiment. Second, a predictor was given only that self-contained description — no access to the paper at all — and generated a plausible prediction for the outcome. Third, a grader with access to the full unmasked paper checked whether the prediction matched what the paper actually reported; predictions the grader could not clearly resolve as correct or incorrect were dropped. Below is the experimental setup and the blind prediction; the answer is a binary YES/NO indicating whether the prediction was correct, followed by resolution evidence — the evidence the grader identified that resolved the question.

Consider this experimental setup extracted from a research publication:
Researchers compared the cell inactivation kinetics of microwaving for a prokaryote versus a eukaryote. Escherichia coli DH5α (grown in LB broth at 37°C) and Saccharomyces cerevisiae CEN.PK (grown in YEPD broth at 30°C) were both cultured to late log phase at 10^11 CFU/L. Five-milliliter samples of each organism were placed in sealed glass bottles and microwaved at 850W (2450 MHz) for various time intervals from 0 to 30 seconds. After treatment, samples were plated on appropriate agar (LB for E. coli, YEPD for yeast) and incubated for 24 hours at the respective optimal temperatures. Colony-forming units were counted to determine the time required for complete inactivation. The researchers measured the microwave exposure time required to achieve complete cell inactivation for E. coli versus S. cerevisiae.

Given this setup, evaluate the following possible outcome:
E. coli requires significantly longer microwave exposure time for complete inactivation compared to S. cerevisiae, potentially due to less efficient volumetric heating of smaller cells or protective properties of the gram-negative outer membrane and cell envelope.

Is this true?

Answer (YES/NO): NO